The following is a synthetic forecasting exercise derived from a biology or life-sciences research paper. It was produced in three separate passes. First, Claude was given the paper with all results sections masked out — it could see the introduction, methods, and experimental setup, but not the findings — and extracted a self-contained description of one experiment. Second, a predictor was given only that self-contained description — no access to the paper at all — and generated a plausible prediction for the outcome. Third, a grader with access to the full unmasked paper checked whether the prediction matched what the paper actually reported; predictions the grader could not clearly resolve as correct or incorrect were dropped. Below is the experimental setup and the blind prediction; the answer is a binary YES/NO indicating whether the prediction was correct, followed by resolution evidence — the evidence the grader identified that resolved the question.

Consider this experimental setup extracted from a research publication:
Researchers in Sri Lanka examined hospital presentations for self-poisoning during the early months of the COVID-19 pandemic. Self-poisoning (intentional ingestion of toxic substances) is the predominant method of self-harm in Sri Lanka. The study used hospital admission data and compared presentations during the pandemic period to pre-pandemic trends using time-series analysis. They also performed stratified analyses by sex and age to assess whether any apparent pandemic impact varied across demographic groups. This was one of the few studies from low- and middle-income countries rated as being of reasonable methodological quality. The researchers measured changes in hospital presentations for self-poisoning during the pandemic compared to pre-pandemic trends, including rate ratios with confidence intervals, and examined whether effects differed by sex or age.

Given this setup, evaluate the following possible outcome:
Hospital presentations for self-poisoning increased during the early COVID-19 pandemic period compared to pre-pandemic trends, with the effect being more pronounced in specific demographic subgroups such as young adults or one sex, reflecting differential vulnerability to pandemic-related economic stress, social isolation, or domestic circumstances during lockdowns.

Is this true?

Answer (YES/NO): NO